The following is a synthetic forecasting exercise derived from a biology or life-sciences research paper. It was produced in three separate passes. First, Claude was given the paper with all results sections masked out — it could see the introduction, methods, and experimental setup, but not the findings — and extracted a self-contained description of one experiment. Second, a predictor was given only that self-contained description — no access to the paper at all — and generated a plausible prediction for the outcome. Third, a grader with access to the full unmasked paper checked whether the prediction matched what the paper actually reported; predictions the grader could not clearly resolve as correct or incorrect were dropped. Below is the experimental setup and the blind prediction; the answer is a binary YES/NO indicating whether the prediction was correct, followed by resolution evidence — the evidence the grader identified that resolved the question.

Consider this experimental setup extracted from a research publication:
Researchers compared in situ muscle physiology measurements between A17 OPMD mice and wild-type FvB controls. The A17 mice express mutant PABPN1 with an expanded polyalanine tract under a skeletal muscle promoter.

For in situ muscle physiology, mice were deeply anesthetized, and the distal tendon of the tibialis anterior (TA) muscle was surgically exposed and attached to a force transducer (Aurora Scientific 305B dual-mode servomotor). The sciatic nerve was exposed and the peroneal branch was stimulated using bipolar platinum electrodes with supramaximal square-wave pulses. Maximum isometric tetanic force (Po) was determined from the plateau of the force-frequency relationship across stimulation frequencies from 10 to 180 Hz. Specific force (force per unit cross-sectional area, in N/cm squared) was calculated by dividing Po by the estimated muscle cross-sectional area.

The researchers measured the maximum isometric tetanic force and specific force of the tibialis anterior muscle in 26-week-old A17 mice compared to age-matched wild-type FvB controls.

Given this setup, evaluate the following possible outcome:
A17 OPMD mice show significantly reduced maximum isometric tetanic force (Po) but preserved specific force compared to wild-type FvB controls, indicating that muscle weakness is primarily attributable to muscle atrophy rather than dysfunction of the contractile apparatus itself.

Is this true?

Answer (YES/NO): NO